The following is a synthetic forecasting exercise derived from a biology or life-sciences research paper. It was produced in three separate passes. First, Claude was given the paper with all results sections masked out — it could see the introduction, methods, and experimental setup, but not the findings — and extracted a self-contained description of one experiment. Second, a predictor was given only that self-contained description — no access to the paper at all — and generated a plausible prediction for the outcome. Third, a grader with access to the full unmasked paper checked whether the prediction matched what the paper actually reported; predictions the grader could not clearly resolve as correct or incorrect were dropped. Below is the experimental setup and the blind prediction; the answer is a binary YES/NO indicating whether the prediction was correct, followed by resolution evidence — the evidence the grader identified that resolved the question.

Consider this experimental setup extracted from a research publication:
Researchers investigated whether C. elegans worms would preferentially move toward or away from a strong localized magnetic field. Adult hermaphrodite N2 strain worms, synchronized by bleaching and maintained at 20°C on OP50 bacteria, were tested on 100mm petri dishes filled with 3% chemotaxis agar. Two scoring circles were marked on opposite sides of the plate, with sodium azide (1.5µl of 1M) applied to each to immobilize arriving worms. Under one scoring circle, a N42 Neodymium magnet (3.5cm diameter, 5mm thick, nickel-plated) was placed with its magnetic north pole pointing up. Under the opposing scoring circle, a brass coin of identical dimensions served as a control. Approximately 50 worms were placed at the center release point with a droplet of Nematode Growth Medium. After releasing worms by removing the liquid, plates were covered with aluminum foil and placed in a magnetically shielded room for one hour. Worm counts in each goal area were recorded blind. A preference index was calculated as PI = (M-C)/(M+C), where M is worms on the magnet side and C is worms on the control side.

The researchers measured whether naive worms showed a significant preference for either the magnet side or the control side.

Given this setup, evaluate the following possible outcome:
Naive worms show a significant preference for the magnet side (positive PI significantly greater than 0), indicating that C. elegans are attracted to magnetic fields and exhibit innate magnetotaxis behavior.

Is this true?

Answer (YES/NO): NO